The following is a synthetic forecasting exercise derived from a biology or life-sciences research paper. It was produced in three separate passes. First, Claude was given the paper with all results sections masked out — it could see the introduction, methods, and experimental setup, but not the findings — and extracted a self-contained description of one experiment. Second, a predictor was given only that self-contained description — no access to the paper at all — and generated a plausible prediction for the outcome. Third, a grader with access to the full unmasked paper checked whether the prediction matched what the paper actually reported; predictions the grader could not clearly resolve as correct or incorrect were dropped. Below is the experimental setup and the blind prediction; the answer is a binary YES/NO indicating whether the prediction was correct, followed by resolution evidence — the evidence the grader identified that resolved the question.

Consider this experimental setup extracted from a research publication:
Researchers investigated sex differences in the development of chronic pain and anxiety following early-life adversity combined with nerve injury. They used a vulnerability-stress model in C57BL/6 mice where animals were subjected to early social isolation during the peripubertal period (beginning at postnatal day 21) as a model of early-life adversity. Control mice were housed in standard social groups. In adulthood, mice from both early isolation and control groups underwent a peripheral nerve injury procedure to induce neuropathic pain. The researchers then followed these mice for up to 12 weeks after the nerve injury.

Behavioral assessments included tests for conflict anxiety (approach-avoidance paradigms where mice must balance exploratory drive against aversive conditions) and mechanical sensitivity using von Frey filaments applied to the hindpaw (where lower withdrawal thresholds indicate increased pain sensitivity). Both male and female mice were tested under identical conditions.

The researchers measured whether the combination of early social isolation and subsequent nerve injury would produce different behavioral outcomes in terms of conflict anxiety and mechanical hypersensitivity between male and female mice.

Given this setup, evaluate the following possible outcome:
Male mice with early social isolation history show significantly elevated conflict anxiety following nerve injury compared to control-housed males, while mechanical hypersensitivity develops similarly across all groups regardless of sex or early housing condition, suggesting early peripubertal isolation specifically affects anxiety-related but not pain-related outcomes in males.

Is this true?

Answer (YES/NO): NO